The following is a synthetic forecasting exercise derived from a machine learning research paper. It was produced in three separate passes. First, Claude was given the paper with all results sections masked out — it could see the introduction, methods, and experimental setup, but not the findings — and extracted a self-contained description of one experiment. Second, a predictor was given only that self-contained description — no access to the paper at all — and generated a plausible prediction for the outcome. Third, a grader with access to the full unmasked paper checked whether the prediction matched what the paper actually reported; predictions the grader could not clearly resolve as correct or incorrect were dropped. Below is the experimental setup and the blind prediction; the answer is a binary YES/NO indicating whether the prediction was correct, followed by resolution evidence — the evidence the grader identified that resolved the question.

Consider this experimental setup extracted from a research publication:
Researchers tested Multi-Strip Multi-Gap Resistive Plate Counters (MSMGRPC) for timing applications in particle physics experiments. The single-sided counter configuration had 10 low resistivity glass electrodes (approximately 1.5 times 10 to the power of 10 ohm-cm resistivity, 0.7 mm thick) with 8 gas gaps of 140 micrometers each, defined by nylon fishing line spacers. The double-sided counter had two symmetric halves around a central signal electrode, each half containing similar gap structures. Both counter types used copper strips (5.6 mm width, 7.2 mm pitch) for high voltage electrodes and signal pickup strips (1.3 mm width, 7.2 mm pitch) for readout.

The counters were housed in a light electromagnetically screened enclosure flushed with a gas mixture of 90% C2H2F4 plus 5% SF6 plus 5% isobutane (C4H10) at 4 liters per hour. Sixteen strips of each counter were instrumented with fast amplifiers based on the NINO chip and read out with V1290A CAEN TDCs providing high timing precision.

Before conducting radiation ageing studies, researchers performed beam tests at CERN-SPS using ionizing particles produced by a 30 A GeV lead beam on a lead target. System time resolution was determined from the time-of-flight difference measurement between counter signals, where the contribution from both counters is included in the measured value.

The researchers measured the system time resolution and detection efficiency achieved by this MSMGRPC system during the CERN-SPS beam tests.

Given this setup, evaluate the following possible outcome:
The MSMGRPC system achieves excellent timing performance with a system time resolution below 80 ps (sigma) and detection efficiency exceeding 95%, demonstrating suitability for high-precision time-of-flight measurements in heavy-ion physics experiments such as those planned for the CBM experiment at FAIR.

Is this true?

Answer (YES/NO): YES